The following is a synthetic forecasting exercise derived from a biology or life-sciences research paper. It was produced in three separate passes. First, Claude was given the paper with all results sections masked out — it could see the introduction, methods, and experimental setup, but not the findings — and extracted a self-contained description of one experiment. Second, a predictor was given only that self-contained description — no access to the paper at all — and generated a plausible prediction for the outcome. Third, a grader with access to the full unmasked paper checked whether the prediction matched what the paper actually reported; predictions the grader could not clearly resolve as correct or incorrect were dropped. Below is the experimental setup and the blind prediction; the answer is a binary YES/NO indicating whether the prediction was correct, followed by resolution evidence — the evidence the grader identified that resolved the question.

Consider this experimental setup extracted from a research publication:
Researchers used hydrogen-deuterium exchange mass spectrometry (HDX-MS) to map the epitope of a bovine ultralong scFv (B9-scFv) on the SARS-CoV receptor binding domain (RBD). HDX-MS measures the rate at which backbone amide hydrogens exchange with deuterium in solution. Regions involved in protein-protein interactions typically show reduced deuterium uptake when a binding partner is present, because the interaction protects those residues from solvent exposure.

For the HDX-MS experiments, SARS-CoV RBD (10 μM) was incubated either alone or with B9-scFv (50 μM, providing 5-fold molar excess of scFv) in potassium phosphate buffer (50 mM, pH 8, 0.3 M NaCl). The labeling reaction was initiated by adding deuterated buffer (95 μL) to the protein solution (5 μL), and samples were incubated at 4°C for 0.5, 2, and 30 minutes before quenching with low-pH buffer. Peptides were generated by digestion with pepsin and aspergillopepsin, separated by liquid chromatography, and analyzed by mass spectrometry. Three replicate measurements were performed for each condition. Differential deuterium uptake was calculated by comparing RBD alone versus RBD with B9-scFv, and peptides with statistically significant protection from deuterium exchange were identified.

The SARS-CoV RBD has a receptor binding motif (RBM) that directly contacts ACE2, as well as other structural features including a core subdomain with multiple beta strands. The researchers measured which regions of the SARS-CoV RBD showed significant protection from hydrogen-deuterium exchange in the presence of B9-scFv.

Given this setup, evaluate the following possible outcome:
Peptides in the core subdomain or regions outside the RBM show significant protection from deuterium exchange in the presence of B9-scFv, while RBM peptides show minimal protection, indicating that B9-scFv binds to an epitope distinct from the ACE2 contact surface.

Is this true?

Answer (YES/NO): YES